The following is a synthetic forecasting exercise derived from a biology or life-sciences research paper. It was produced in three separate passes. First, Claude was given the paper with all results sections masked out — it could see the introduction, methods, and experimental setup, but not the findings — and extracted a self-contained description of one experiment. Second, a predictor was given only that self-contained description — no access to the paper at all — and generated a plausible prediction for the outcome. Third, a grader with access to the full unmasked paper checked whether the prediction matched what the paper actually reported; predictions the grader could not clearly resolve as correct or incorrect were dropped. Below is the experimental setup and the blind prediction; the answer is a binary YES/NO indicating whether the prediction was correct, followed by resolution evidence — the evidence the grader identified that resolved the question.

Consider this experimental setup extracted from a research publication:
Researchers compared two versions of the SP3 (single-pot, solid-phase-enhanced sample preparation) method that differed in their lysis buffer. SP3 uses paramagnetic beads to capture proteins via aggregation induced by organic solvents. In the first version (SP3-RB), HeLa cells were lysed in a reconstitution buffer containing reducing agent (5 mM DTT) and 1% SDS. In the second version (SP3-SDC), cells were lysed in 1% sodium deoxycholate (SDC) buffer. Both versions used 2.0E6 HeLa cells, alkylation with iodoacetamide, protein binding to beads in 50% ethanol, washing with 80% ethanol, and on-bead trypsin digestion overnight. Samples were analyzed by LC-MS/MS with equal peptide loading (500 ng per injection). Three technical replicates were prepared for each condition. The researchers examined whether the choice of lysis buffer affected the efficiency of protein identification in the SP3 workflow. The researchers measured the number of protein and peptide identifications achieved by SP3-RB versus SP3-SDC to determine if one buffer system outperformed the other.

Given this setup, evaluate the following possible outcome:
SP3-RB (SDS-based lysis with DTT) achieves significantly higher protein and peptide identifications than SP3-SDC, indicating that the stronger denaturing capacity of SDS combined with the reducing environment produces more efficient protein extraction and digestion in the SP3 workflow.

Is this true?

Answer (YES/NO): NO